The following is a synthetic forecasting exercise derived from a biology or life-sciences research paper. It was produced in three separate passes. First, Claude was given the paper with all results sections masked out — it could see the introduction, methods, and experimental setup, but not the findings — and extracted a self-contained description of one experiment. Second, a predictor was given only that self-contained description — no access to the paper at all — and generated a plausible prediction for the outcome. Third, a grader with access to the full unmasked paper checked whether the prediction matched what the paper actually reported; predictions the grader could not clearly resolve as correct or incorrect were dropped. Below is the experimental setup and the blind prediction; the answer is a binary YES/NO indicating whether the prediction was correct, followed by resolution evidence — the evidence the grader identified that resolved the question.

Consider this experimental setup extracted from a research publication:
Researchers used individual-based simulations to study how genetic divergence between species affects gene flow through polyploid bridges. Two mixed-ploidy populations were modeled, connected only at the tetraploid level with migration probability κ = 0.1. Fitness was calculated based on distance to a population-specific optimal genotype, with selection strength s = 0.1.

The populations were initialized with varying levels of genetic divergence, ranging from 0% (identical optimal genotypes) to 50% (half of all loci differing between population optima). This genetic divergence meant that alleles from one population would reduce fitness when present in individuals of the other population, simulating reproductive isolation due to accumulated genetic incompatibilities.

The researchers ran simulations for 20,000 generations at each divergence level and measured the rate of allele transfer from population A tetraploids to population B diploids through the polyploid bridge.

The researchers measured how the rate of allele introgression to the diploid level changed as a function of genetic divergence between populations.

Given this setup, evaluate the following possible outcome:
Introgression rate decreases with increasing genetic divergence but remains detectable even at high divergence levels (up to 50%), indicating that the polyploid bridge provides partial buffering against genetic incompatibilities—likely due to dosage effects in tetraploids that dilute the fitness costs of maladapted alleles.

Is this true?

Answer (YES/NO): NO